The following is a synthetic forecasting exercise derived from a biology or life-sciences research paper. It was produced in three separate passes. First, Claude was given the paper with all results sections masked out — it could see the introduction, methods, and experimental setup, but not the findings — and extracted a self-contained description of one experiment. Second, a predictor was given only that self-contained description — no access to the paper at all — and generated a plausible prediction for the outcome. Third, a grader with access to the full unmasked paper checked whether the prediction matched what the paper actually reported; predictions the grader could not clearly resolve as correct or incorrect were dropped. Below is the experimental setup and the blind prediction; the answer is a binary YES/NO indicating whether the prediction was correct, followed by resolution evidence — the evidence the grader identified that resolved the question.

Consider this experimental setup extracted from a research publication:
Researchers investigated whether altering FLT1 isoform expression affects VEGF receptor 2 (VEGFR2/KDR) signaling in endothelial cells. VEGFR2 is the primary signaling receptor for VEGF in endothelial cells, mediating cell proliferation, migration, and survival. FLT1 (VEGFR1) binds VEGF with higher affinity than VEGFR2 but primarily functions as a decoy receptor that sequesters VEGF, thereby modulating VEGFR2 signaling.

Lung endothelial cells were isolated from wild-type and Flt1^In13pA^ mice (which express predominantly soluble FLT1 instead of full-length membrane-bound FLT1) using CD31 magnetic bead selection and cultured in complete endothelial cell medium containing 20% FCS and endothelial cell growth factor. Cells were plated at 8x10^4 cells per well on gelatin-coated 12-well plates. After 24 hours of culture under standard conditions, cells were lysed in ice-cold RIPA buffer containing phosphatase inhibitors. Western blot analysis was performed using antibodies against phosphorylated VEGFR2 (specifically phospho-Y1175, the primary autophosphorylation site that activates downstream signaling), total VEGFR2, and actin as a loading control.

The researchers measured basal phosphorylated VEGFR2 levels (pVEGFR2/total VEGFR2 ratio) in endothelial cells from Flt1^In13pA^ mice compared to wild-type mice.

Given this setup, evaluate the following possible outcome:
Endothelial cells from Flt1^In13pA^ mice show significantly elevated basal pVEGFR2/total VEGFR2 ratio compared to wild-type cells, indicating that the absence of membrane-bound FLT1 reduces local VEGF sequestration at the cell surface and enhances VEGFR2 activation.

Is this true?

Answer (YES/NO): YES